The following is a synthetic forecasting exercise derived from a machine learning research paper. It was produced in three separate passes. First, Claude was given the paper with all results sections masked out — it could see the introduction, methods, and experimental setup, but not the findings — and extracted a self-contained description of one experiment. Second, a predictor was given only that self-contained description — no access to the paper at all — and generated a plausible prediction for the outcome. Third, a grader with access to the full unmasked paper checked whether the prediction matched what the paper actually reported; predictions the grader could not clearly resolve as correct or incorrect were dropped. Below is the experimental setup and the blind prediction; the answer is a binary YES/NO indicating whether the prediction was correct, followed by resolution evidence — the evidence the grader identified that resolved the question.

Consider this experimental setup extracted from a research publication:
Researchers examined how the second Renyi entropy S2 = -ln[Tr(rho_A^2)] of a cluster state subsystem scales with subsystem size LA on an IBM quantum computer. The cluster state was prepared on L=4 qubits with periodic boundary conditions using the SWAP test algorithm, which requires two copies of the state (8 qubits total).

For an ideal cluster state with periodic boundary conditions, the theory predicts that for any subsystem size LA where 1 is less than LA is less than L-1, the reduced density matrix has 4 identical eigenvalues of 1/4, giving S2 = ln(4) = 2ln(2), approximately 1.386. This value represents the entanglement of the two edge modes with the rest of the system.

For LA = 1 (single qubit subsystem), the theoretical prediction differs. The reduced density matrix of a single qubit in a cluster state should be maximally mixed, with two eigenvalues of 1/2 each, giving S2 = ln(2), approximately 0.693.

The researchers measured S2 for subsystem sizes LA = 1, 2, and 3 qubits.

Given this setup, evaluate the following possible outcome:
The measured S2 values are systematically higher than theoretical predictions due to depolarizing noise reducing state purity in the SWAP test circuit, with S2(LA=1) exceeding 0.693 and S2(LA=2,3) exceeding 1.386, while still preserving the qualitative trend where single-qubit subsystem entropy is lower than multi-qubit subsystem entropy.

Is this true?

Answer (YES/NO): NO